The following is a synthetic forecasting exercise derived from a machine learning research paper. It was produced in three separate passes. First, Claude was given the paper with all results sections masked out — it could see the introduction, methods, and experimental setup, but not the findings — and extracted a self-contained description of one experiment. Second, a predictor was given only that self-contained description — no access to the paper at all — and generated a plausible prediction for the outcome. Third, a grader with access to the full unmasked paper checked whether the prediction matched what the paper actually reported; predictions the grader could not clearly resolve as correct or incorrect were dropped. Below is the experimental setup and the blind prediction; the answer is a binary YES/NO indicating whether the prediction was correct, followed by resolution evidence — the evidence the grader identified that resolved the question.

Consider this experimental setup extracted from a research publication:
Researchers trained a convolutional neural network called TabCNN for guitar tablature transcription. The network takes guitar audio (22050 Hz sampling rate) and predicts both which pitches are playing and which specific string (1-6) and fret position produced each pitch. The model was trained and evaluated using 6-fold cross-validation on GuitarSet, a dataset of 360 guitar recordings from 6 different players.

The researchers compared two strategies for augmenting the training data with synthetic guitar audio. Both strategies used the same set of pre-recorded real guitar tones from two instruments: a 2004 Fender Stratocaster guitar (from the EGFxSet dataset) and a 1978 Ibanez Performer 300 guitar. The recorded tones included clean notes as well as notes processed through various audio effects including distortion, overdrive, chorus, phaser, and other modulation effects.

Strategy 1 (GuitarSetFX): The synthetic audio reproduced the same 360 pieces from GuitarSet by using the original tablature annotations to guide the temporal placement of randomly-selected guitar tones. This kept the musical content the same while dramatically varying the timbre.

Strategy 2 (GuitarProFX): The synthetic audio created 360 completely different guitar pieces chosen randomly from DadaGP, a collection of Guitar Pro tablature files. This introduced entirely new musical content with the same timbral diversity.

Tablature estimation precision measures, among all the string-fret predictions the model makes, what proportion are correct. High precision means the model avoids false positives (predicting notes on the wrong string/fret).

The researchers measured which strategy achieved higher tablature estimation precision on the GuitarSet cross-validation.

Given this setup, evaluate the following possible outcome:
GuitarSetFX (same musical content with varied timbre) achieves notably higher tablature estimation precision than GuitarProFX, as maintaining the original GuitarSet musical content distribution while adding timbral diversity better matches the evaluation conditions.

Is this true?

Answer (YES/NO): NO